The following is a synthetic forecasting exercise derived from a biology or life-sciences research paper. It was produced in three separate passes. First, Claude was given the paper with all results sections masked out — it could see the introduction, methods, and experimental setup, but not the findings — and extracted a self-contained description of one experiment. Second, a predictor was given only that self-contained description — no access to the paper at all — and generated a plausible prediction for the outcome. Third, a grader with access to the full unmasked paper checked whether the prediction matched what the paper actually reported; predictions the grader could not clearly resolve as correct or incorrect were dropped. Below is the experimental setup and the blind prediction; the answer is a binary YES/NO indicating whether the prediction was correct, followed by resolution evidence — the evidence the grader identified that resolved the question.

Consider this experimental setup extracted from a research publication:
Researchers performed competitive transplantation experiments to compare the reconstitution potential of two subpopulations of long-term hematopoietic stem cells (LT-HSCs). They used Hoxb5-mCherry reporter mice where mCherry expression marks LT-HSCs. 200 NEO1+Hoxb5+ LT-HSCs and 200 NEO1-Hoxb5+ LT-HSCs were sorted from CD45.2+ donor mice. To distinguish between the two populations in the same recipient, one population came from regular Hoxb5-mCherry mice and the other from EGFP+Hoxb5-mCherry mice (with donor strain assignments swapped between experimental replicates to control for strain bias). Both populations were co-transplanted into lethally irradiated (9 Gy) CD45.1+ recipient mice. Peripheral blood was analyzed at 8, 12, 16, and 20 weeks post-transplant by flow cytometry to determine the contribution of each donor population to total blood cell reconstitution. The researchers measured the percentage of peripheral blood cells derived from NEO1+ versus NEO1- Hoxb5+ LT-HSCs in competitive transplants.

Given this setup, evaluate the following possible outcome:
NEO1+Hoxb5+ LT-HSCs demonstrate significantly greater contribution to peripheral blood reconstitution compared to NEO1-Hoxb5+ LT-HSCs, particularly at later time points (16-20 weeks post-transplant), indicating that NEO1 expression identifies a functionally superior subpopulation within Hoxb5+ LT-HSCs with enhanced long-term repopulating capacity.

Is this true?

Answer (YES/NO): NO